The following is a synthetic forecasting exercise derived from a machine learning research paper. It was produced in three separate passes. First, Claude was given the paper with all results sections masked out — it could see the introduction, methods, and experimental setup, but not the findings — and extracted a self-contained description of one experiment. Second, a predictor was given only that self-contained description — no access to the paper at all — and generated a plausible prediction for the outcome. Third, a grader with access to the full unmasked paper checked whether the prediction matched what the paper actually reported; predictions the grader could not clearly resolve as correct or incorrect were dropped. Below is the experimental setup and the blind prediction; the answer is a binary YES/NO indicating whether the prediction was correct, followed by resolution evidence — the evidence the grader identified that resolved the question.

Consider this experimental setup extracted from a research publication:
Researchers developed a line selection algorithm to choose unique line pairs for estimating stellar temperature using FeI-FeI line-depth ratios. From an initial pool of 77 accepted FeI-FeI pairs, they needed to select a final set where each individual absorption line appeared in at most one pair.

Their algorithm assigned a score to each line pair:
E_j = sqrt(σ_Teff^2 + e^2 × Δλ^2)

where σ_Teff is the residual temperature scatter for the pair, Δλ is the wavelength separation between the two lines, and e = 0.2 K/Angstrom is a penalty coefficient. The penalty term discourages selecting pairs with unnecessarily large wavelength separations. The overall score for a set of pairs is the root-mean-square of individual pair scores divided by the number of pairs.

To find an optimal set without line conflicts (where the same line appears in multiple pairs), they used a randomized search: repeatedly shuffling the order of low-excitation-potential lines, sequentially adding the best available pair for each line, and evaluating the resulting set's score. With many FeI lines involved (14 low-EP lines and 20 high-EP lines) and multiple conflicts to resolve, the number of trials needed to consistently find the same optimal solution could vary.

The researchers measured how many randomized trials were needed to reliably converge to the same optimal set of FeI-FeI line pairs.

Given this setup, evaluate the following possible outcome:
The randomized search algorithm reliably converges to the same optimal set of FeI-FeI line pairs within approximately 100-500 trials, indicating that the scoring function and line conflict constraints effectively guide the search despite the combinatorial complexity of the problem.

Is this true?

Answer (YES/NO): NO